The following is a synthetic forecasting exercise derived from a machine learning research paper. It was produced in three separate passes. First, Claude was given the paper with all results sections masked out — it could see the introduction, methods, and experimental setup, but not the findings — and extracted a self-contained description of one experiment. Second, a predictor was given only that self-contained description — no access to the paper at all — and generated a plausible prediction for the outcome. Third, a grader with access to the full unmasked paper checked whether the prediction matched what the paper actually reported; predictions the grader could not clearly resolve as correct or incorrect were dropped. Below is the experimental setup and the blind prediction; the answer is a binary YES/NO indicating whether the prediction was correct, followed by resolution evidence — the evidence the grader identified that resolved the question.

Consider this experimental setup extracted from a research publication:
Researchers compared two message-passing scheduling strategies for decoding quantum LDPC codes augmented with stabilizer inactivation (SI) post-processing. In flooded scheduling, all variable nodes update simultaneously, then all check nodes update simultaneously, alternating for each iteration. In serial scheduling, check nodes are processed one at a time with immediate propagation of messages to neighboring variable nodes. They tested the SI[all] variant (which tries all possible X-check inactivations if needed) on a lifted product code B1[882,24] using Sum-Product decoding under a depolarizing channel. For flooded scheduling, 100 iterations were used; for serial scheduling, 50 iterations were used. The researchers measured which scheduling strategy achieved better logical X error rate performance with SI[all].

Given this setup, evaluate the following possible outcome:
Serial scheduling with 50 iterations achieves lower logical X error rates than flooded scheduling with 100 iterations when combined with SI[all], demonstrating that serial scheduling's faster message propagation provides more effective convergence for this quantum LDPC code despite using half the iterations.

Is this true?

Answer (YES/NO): YES